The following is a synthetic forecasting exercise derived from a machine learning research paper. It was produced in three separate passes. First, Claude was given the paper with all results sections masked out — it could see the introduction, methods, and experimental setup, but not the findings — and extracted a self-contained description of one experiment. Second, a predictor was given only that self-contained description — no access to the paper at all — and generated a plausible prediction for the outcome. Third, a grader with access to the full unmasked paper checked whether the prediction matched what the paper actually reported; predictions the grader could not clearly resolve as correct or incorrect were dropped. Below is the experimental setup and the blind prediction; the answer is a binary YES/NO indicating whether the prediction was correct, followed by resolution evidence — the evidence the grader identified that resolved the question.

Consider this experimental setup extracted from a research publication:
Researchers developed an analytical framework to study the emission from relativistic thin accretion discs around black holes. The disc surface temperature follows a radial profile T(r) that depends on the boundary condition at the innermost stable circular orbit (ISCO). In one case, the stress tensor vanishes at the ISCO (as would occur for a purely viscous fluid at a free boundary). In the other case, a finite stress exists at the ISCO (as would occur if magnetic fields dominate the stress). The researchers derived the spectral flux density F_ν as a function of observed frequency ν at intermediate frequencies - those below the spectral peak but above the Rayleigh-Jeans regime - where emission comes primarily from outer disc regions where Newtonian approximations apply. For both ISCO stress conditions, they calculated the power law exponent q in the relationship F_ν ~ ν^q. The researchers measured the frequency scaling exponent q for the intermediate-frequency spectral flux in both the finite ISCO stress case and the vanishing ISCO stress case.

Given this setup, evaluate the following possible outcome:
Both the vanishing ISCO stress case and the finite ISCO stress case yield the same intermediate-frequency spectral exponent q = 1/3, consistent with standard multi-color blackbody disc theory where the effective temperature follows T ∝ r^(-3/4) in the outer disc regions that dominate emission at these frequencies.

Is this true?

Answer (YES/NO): NO